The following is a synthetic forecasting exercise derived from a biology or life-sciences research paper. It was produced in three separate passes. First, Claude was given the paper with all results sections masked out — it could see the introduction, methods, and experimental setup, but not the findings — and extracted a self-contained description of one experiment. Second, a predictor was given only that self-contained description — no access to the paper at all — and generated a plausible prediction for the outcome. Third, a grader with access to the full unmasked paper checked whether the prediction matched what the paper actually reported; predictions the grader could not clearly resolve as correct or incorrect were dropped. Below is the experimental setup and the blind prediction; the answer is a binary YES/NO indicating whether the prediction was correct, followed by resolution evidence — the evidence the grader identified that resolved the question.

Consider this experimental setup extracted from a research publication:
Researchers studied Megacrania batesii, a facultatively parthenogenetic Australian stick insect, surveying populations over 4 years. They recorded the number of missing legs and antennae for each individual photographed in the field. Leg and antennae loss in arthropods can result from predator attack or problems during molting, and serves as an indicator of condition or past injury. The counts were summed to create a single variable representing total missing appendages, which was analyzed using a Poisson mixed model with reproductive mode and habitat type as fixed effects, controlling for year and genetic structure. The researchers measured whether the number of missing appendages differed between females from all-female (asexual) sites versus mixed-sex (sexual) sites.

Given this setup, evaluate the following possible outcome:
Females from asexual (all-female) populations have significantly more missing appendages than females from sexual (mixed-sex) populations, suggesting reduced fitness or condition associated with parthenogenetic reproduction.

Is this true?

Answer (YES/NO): NO